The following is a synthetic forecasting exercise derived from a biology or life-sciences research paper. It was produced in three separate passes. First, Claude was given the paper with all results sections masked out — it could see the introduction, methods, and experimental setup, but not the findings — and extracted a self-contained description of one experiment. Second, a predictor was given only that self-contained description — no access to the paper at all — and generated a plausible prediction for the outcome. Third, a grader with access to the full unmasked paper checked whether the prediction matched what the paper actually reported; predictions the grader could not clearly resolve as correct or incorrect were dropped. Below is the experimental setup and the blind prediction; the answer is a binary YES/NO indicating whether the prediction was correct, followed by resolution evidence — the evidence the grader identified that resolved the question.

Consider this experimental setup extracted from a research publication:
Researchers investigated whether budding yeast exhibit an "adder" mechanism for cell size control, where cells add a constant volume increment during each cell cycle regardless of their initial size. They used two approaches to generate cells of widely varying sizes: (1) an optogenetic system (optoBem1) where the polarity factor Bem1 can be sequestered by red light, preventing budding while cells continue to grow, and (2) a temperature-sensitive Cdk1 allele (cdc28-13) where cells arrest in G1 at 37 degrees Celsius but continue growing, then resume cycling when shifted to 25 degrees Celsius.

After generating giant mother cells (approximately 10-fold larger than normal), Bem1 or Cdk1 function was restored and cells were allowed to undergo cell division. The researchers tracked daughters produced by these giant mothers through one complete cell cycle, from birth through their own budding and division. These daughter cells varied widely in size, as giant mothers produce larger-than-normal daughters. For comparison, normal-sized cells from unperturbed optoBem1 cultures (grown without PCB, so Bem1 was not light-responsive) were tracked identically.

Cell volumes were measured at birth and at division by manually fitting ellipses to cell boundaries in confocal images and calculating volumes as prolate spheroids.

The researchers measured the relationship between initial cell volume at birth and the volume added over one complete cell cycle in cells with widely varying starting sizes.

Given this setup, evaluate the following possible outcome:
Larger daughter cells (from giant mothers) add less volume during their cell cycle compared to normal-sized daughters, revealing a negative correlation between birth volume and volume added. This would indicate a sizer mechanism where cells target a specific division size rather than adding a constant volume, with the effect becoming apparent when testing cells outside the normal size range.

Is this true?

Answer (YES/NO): NO